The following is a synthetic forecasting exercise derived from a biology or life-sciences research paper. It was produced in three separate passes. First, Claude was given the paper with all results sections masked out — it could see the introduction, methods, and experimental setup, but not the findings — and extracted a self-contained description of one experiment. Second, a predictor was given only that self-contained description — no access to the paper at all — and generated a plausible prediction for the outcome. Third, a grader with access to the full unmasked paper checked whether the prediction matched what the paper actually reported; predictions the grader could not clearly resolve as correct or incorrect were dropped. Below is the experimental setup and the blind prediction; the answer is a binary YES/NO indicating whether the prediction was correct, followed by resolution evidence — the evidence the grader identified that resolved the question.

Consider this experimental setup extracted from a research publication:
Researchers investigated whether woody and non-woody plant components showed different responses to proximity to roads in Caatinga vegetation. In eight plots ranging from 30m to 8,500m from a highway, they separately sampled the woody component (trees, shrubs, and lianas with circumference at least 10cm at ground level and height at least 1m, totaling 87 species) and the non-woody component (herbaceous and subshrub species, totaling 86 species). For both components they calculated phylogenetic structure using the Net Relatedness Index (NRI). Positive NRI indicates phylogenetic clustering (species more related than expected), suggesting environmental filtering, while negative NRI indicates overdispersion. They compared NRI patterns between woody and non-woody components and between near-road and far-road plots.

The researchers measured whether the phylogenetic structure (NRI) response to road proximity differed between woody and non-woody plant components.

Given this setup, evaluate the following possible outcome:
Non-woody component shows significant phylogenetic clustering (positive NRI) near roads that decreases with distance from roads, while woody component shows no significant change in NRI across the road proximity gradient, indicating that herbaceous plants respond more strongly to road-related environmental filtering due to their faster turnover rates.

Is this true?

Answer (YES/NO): NO